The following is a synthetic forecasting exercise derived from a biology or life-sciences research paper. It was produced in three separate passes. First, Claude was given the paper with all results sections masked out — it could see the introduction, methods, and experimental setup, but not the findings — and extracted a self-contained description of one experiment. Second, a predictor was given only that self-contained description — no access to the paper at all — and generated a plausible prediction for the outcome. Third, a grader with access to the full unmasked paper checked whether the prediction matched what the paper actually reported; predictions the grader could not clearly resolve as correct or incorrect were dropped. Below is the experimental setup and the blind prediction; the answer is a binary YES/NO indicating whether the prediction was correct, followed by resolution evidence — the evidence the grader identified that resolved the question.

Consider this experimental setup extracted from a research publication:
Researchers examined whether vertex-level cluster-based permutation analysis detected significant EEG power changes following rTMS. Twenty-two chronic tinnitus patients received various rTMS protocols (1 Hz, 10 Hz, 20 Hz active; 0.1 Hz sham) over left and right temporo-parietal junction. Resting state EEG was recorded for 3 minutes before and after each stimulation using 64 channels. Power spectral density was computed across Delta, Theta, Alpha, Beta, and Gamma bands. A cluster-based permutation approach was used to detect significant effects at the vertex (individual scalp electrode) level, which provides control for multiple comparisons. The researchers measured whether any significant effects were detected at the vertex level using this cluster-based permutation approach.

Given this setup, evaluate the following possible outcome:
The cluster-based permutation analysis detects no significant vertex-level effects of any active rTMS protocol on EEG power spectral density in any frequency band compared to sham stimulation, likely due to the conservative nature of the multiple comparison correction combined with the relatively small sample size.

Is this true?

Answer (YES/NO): YES